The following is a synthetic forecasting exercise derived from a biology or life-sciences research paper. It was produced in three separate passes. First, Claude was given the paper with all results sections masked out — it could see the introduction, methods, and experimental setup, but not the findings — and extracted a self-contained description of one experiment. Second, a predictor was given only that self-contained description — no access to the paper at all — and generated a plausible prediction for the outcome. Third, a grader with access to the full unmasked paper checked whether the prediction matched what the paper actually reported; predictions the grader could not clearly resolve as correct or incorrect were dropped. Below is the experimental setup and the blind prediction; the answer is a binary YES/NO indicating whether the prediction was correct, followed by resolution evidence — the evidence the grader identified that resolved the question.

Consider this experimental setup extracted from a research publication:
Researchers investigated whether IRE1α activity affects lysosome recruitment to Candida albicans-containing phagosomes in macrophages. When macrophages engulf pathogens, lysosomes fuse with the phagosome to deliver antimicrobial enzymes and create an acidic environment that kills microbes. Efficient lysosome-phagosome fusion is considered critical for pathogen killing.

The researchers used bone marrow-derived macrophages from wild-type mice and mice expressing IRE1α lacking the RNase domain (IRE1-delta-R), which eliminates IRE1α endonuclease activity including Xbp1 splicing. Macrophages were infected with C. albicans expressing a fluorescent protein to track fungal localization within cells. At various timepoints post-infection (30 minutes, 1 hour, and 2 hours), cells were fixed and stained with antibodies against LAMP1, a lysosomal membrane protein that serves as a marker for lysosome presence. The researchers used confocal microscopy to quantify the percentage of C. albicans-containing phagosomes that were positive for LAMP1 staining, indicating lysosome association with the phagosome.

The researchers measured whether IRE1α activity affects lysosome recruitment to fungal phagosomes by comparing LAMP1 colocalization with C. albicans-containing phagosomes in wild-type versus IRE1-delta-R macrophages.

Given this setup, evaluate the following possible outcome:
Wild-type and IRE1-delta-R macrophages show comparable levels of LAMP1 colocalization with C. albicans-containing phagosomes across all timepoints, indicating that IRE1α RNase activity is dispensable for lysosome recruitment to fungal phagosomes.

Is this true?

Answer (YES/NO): NO